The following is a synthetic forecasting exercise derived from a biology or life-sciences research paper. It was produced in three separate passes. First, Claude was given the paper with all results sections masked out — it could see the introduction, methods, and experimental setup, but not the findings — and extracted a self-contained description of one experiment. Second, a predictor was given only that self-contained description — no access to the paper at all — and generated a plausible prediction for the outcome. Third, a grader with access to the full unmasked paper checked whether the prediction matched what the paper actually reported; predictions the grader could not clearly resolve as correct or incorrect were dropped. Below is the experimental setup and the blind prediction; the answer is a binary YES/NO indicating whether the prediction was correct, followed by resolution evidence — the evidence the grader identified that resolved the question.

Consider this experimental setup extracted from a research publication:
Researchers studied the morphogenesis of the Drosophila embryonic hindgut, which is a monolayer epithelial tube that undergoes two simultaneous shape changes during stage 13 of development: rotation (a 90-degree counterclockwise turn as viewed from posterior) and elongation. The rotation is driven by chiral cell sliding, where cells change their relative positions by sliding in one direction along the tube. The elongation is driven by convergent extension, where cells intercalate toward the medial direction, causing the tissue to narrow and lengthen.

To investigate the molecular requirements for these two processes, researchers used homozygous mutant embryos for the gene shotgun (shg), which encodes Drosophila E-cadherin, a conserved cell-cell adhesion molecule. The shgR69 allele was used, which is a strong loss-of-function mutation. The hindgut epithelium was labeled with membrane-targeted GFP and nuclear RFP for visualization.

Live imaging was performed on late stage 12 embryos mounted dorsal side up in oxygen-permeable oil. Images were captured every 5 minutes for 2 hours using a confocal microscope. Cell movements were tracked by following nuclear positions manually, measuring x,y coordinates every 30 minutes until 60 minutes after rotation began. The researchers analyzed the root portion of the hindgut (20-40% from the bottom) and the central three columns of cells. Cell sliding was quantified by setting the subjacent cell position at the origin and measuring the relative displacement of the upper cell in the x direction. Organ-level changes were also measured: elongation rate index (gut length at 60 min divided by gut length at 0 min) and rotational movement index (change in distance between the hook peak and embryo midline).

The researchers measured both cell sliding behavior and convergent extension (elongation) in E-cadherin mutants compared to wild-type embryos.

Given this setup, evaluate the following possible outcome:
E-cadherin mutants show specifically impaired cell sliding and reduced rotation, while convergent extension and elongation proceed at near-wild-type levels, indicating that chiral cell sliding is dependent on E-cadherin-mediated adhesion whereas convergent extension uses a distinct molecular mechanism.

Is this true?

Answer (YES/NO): YES